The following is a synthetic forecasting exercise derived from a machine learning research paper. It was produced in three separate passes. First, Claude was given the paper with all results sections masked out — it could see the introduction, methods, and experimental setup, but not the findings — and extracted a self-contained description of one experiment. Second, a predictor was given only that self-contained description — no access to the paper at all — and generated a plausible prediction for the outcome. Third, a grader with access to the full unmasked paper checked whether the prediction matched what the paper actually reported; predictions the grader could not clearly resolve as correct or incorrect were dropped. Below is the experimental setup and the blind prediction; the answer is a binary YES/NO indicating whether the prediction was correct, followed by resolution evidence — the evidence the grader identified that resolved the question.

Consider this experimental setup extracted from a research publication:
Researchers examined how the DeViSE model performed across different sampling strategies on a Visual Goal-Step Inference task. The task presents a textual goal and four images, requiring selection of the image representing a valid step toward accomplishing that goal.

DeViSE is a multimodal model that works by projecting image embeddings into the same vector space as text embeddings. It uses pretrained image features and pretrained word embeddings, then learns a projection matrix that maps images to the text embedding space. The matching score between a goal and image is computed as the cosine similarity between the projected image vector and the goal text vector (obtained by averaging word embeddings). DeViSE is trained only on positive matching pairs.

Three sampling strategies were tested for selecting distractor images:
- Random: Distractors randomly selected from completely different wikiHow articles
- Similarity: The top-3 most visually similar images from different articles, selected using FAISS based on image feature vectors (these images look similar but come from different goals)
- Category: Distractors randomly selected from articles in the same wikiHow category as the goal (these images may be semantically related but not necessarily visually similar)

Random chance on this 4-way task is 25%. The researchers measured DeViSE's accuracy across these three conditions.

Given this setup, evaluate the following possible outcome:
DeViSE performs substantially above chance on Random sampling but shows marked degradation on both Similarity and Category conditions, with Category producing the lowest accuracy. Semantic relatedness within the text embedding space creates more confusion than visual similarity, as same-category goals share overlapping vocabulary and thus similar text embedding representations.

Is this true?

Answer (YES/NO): NO